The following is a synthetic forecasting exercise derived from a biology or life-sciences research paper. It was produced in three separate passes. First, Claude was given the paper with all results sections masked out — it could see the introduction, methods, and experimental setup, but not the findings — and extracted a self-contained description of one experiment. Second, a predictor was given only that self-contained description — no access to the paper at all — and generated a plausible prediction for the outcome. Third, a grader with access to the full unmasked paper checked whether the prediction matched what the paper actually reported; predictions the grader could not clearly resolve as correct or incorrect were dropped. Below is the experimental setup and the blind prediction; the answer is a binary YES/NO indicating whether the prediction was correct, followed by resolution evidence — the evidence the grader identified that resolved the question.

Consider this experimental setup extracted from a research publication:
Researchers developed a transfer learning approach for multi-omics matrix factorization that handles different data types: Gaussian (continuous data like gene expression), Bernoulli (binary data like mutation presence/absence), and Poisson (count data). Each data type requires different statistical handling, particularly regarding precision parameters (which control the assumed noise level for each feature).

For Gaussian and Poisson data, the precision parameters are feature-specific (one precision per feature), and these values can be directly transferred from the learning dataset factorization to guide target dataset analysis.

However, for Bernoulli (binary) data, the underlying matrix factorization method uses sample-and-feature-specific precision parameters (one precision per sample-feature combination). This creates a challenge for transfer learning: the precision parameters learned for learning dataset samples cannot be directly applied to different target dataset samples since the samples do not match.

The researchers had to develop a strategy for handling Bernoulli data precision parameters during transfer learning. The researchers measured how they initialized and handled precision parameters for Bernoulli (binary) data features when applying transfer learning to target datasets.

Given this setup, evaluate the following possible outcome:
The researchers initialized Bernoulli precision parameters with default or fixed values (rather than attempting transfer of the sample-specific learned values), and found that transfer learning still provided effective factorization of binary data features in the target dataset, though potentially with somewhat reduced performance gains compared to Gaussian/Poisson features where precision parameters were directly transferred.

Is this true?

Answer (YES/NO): NO